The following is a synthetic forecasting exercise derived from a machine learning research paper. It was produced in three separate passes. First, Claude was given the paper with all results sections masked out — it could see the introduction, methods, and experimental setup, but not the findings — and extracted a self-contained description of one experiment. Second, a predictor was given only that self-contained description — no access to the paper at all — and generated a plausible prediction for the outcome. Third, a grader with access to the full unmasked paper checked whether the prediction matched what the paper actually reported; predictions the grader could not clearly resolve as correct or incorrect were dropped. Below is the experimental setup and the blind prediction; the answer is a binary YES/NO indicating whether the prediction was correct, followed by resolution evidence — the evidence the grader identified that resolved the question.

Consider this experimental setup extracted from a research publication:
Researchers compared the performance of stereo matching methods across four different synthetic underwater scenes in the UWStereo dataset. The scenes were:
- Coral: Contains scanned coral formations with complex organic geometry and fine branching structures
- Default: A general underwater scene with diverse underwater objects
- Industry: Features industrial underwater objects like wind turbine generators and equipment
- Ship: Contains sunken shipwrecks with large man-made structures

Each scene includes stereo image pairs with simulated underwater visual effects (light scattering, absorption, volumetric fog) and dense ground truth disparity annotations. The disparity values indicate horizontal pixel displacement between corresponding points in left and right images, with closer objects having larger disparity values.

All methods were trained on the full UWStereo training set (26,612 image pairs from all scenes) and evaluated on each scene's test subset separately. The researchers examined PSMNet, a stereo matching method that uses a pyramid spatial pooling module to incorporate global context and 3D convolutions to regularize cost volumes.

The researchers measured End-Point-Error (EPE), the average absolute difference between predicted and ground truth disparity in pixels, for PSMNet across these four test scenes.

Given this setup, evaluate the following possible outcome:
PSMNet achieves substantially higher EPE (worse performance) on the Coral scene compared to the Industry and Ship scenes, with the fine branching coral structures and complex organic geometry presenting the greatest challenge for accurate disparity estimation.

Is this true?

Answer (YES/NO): YES